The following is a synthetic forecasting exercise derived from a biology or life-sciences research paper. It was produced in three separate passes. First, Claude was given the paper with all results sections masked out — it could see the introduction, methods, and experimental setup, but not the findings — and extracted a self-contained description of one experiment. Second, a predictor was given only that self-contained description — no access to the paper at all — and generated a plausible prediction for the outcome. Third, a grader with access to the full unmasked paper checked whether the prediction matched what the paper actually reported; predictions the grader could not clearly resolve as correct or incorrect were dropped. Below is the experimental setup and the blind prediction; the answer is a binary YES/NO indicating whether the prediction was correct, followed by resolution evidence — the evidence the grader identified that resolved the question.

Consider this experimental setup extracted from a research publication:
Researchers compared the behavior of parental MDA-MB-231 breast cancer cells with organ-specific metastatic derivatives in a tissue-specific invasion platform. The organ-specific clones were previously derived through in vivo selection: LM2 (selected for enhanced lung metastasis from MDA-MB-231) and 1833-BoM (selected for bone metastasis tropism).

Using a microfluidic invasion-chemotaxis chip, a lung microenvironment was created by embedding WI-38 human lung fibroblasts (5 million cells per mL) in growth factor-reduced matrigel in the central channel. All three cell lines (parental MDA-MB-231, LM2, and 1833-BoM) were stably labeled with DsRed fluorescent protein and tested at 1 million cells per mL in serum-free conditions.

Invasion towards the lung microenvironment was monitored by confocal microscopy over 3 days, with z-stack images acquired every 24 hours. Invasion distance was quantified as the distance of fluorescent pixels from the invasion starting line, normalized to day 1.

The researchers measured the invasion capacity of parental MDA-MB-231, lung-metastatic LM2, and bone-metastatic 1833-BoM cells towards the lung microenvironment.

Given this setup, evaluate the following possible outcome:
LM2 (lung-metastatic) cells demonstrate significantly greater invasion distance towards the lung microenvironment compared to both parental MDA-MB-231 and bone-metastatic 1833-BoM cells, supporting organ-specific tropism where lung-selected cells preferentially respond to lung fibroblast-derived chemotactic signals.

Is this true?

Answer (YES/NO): NO